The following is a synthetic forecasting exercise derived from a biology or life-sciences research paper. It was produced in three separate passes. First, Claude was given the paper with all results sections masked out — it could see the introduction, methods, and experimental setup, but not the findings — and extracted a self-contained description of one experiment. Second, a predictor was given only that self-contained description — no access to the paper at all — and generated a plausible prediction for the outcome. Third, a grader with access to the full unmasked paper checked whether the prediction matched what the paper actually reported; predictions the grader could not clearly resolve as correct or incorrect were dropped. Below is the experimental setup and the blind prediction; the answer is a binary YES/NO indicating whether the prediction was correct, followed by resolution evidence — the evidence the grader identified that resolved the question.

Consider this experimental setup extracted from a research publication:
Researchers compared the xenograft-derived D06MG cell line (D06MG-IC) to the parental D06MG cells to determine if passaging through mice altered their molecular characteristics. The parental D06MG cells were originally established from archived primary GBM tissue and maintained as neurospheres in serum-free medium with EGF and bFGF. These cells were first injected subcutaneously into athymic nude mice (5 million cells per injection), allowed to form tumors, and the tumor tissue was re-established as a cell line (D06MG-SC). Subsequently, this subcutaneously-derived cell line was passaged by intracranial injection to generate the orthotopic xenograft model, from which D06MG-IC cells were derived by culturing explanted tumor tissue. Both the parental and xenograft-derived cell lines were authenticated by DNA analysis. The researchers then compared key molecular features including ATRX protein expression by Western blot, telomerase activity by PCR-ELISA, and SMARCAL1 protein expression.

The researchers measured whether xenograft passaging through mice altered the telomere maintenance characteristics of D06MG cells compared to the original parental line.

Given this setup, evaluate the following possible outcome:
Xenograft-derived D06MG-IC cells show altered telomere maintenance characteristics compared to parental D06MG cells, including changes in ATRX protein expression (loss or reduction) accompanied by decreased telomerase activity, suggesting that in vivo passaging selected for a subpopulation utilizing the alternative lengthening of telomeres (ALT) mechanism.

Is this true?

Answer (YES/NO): NO